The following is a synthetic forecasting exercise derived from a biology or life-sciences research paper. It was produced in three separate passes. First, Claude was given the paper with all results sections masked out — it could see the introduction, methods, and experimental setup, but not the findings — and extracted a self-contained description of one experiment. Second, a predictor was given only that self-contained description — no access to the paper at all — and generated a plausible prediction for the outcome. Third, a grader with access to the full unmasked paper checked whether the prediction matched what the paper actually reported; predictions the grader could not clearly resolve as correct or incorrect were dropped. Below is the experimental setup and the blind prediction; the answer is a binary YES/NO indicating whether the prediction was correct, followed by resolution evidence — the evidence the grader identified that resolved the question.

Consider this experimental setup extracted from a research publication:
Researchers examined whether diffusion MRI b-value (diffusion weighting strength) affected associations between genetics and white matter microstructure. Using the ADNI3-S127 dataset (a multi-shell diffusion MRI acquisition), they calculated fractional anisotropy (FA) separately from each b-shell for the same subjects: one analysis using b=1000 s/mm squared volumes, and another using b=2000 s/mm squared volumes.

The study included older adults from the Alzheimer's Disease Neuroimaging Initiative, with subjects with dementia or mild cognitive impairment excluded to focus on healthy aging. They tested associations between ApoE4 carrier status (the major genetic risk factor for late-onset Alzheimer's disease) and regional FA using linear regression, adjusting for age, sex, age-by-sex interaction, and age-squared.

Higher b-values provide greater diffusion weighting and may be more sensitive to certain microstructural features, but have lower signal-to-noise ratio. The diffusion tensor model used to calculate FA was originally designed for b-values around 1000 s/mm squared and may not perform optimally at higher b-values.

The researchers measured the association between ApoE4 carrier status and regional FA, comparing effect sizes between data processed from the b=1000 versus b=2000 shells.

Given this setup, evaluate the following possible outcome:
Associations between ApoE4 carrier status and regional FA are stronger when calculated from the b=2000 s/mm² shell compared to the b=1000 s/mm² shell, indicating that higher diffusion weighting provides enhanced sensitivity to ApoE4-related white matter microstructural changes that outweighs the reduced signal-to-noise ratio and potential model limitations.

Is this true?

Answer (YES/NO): NO